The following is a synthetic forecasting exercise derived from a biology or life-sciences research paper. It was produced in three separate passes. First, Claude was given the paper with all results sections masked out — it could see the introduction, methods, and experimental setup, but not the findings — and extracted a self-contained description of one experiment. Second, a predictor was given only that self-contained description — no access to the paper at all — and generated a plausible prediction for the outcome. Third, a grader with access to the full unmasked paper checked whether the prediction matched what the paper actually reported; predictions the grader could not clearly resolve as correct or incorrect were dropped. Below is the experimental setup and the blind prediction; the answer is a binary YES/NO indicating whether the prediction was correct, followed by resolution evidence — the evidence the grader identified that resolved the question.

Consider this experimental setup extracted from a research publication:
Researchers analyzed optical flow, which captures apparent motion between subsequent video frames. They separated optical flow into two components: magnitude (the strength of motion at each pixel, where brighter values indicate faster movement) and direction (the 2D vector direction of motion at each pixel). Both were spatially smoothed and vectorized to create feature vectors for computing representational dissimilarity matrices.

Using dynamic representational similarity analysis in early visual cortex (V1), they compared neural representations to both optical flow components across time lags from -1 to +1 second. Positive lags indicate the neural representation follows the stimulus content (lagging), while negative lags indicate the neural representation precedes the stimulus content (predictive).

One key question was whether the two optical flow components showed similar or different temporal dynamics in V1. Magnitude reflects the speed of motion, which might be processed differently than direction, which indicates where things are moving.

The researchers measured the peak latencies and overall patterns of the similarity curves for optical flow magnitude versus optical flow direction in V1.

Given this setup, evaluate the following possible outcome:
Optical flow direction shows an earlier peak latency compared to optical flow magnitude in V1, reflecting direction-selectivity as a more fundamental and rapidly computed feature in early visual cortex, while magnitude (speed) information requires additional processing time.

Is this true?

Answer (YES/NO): NO